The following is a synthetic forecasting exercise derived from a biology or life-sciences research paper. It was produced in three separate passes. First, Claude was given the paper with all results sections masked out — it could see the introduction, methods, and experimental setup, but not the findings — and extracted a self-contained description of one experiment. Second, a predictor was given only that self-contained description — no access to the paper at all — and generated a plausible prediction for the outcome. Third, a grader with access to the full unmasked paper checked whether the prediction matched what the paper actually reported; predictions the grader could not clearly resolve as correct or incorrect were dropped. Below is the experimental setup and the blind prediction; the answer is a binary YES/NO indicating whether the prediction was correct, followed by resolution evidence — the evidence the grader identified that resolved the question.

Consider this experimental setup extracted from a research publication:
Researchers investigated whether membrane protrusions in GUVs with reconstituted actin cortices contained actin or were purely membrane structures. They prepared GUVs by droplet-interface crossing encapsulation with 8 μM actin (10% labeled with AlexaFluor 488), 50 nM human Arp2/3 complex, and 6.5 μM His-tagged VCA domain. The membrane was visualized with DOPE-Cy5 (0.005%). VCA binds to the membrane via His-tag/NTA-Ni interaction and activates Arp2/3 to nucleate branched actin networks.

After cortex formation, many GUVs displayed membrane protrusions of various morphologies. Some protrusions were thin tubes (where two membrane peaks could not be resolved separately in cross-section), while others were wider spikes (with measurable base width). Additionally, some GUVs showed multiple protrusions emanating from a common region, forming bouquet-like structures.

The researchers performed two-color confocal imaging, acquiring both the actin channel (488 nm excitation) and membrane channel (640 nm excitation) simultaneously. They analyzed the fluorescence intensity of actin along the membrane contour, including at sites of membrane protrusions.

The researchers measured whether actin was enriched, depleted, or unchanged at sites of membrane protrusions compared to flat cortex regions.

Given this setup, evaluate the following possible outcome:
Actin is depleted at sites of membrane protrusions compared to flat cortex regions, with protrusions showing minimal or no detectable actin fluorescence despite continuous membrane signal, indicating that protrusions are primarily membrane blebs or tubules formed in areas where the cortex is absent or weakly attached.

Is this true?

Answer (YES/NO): NO